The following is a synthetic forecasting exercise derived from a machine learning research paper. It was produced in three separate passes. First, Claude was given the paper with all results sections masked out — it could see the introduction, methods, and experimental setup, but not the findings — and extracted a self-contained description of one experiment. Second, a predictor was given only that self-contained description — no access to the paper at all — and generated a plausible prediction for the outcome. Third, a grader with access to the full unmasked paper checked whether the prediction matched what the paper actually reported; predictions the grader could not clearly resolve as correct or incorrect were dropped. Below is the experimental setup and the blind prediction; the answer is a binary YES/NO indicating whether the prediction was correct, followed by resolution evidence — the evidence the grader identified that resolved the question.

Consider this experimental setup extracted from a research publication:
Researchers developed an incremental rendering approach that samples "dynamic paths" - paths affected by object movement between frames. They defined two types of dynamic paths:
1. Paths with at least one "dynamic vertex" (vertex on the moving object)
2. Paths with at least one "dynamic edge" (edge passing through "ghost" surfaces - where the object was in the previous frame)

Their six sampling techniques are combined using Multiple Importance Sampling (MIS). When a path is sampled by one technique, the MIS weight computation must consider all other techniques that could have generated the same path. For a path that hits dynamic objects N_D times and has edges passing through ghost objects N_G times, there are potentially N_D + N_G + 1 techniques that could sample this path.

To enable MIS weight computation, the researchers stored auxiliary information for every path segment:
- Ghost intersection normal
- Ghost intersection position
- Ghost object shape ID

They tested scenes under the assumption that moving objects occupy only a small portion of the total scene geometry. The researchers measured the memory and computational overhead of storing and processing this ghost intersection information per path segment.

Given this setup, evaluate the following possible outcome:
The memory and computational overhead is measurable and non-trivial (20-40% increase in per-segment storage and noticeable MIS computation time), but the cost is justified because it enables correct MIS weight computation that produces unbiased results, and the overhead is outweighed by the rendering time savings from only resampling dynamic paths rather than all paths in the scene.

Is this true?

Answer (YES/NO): NO